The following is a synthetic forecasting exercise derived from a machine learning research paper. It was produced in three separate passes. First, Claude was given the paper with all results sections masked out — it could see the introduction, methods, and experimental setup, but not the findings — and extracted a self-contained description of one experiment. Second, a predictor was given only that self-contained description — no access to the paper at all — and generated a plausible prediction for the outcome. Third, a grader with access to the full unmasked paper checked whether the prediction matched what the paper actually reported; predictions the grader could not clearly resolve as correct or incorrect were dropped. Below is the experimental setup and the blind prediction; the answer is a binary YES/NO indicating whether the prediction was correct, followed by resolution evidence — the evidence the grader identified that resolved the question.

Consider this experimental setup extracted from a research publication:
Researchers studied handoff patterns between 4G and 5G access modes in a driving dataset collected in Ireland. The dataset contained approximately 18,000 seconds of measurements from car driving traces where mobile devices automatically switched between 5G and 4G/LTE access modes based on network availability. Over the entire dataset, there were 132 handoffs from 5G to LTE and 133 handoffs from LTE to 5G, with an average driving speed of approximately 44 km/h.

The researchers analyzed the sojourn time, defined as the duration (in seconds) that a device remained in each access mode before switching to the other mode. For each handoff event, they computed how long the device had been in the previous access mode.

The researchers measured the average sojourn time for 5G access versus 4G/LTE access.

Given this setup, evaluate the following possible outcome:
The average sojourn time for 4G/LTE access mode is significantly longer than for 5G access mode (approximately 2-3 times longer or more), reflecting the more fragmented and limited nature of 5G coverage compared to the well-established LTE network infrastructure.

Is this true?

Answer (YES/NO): NO